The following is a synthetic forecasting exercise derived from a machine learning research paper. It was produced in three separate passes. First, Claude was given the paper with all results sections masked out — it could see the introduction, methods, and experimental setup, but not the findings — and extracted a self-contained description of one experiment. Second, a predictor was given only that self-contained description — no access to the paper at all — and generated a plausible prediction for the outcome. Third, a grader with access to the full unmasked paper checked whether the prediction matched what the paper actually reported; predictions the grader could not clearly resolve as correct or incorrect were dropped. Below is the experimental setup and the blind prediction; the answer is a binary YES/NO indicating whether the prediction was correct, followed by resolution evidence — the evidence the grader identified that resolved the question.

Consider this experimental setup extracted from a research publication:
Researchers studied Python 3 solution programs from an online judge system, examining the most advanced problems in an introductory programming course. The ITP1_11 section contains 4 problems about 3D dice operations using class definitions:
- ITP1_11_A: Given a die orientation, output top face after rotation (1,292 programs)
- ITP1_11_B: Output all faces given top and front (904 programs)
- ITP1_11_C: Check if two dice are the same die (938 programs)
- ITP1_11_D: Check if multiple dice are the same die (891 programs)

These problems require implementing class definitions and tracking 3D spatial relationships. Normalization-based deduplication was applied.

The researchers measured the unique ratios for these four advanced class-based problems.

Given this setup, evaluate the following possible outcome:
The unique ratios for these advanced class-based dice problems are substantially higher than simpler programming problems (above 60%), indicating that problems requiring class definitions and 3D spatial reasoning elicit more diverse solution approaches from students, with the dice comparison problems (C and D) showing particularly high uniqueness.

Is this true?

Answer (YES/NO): NO